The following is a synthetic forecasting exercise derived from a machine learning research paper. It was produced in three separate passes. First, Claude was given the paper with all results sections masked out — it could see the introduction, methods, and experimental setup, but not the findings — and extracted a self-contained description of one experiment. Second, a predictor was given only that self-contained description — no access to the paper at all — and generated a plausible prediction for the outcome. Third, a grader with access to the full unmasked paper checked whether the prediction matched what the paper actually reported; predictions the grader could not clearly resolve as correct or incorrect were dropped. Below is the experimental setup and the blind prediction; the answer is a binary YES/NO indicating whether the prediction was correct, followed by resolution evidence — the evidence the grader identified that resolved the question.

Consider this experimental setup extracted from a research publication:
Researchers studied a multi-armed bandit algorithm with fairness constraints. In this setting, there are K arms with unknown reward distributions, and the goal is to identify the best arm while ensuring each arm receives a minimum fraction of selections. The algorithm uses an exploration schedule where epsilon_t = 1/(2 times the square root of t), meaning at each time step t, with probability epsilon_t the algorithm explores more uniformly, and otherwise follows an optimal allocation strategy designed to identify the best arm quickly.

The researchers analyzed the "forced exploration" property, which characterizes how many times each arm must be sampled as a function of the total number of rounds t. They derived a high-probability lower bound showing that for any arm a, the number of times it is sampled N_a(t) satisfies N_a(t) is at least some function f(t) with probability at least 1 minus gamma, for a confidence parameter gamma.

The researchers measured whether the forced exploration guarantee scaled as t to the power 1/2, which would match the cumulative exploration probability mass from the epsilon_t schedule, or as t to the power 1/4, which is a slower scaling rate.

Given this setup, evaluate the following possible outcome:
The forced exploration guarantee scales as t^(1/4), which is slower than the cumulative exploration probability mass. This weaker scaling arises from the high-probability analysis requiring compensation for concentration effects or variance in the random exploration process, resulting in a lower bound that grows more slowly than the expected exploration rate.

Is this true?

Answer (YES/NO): YES